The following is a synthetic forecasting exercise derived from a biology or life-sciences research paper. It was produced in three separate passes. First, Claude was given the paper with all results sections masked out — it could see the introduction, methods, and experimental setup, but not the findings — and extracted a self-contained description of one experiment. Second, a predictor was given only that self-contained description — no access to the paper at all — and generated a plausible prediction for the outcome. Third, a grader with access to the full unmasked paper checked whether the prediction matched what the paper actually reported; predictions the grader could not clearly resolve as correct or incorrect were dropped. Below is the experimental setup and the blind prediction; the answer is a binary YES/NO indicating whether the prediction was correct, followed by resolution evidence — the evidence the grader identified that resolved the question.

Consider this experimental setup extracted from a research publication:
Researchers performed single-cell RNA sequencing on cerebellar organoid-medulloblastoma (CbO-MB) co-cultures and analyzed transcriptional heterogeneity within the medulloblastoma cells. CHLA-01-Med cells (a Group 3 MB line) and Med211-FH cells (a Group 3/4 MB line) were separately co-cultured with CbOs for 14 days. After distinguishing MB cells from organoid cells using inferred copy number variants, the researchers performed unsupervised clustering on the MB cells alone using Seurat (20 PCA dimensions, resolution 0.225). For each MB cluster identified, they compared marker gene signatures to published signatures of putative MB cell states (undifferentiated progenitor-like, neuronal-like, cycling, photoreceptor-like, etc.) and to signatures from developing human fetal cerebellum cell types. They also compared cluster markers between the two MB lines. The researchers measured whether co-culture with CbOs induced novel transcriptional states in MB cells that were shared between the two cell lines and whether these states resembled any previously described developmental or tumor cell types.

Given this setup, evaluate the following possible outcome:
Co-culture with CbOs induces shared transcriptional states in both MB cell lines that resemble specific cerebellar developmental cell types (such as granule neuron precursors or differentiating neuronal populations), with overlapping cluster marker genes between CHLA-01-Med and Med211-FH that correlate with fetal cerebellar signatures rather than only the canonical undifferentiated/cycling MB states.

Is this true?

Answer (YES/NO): NO